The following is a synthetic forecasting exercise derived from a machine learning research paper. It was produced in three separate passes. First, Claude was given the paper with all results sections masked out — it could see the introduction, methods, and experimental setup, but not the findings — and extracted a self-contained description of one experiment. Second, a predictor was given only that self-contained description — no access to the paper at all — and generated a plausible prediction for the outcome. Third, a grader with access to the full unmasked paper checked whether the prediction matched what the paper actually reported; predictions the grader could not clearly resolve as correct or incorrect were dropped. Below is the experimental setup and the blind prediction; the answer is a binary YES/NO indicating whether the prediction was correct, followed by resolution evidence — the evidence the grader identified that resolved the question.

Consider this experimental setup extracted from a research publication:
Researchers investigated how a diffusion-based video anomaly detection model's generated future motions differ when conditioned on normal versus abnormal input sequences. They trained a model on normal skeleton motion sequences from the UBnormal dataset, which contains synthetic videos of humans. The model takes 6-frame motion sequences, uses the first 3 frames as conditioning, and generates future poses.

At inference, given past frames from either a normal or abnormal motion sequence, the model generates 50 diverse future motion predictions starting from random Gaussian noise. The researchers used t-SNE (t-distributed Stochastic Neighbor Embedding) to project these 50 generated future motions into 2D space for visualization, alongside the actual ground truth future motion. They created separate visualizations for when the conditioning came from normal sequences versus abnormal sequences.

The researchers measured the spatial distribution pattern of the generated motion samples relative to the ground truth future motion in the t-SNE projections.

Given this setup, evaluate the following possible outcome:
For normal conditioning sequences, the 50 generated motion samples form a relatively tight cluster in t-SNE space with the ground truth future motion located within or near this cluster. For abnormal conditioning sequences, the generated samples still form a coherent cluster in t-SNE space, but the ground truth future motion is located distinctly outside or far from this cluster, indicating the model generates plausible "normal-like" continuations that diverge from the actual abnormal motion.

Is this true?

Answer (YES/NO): NO